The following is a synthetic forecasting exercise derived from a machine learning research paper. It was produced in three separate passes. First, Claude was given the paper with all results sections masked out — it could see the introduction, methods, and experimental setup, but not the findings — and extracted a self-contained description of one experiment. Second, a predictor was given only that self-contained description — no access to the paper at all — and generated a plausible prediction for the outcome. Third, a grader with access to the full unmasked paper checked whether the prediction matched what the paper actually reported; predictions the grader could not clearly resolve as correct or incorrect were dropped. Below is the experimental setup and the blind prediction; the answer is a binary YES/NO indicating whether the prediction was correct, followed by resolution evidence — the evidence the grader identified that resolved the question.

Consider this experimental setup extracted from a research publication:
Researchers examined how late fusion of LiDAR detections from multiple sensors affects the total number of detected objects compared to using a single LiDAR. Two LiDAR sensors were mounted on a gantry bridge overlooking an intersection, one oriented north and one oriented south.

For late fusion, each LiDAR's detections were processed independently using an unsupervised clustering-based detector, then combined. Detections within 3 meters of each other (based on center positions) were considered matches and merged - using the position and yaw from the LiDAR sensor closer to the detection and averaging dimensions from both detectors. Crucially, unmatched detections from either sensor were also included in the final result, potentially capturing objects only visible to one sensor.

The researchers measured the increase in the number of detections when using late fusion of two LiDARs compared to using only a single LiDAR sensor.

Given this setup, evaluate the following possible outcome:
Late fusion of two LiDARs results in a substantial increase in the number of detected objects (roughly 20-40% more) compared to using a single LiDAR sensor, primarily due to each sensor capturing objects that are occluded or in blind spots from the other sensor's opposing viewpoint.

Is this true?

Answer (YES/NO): NO